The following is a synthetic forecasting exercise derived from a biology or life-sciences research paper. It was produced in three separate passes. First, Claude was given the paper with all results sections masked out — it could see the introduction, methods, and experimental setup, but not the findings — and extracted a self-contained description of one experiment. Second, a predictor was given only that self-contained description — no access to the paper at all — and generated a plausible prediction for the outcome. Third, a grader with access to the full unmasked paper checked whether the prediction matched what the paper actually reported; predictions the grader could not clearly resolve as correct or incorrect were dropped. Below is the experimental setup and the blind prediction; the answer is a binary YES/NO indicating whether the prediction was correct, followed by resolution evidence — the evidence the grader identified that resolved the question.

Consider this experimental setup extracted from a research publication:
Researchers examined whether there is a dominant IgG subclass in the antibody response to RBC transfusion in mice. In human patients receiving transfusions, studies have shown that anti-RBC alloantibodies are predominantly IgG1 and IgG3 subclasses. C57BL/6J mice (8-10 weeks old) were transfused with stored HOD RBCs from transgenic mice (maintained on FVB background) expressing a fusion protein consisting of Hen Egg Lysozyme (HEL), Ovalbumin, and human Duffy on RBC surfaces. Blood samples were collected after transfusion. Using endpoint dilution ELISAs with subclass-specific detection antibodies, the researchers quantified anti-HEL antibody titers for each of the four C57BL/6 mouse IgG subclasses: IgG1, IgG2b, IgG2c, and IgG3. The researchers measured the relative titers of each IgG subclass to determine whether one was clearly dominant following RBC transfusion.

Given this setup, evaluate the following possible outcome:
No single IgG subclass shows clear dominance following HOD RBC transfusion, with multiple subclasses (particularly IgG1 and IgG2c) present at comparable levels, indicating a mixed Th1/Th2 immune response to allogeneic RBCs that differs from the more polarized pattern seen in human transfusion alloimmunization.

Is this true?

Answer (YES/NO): NO